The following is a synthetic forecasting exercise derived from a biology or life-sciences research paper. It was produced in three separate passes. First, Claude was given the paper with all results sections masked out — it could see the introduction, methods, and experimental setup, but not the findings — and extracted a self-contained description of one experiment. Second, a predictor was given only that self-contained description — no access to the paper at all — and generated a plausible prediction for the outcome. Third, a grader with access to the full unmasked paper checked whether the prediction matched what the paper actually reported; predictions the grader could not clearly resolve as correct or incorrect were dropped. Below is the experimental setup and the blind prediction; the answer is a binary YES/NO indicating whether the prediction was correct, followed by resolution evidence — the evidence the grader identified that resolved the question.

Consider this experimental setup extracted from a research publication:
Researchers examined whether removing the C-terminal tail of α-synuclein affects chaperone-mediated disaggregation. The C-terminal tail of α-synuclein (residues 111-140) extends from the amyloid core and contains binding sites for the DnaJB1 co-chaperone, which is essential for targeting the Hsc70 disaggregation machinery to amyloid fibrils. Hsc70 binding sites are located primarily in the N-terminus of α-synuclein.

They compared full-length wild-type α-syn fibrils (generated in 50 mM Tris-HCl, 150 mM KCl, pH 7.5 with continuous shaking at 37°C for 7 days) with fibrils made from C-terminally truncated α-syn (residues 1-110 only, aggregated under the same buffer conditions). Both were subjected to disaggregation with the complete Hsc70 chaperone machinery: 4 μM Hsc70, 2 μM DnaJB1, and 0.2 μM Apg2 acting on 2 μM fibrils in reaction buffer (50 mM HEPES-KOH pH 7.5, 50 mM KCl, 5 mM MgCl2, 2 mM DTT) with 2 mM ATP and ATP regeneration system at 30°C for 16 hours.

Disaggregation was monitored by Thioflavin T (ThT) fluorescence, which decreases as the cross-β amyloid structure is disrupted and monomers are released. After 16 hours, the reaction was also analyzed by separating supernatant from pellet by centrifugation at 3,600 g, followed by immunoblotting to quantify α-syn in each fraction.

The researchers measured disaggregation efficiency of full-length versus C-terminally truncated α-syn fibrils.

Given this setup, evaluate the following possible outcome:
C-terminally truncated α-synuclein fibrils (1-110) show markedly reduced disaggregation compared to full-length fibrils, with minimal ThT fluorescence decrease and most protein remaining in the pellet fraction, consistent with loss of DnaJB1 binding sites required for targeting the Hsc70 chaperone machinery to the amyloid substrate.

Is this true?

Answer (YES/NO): YES